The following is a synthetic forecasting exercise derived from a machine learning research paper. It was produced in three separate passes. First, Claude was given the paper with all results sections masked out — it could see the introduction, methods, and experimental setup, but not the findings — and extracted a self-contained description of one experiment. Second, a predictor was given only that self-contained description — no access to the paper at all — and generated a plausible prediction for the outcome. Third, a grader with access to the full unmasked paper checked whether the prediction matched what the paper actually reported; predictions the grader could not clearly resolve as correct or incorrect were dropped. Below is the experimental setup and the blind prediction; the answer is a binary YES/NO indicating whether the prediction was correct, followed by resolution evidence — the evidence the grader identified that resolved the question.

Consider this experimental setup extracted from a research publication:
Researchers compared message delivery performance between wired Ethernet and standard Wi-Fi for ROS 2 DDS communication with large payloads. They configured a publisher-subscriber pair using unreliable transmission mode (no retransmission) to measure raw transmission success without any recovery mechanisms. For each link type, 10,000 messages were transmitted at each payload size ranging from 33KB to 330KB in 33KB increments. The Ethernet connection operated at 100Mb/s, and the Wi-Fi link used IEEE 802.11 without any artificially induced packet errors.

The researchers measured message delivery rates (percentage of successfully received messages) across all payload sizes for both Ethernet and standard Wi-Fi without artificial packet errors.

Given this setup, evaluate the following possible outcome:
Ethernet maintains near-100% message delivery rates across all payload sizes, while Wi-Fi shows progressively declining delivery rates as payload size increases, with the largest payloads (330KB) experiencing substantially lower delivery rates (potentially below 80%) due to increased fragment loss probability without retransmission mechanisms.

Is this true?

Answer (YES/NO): NO